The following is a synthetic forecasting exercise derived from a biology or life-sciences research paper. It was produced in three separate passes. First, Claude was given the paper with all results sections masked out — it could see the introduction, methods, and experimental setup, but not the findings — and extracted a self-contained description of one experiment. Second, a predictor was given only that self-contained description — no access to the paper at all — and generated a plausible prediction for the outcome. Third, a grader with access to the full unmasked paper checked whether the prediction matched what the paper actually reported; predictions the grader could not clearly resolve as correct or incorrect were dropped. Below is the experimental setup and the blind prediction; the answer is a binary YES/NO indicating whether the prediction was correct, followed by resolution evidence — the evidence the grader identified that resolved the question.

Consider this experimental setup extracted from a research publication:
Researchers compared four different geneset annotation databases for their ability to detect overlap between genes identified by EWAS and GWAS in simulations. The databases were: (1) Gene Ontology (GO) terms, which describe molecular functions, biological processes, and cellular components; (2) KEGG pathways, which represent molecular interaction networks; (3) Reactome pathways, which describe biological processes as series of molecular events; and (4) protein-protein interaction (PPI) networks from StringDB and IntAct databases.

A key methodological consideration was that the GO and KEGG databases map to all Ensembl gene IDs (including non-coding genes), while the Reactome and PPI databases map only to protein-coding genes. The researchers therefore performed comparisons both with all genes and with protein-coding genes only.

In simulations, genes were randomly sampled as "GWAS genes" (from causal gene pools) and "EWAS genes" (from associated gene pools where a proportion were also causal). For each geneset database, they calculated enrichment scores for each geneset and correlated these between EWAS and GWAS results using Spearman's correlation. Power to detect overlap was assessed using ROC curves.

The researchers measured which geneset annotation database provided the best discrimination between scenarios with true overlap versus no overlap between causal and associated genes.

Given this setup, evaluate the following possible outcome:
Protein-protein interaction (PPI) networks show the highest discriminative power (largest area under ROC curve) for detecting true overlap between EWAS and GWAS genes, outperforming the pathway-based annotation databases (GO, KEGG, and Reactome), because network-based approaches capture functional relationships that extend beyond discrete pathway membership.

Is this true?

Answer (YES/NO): NO